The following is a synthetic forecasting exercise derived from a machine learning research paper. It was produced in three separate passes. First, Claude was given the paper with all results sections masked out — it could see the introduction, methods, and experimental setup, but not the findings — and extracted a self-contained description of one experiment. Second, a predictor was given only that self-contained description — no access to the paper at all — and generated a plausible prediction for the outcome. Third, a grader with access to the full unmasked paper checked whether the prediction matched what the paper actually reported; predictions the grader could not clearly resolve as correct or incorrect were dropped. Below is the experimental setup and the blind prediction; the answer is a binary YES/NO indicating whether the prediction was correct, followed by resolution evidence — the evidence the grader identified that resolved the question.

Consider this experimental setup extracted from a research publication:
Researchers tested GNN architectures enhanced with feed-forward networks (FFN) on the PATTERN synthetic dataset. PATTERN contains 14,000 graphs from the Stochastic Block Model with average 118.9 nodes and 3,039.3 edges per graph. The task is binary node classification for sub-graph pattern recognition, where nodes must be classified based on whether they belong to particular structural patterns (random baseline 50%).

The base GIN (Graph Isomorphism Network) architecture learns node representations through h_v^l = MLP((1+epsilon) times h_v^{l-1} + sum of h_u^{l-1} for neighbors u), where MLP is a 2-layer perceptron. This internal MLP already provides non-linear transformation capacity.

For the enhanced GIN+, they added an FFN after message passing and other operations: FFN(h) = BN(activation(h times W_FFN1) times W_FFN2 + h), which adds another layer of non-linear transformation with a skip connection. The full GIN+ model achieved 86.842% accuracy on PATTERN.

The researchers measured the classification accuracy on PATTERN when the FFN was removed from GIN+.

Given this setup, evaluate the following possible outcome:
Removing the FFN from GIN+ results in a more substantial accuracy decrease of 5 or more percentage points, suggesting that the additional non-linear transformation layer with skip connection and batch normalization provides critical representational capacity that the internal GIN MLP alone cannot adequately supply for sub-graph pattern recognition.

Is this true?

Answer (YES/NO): YES